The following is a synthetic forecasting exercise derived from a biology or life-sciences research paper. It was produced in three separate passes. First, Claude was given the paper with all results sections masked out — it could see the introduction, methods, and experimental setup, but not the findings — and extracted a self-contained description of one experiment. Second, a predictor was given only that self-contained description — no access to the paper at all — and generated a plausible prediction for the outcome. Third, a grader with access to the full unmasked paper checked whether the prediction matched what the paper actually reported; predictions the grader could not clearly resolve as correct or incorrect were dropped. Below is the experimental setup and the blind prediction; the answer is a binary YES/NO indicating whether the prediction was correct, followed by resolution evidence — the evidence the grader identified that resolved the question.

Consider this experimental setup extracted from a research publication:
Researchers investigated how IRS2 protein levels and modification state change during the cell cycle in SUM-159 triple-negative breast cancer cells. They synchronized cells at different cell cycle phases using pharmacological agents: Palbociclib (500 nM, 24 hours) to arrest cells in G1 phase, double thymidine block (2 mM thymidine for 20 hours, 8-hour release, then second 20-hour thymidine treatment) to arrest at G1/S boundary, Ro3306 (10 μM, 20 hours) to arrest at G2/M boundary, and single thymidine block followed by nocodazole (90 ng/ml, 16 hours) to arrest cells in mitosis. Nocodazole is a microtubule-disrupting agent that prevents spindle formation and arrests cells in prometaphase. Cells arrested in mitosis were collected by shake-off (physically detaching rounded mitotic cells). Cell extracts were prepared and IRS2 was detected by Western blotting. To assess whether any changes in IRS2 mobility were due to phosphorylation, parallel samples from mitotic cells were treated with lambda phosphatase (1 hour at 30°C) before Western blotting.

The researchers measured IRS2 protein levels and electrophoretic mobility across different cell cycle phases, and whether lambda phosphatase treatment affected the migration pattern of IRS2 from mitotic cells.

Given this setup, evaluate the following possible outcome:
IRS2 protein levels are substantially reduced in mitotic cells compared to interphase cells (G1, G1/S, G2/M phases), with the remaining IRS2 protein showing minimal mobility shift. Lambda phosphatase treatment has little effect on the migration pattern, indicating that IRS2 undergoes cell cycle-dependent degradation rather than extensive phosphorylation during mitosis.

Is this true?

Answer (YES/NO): NO